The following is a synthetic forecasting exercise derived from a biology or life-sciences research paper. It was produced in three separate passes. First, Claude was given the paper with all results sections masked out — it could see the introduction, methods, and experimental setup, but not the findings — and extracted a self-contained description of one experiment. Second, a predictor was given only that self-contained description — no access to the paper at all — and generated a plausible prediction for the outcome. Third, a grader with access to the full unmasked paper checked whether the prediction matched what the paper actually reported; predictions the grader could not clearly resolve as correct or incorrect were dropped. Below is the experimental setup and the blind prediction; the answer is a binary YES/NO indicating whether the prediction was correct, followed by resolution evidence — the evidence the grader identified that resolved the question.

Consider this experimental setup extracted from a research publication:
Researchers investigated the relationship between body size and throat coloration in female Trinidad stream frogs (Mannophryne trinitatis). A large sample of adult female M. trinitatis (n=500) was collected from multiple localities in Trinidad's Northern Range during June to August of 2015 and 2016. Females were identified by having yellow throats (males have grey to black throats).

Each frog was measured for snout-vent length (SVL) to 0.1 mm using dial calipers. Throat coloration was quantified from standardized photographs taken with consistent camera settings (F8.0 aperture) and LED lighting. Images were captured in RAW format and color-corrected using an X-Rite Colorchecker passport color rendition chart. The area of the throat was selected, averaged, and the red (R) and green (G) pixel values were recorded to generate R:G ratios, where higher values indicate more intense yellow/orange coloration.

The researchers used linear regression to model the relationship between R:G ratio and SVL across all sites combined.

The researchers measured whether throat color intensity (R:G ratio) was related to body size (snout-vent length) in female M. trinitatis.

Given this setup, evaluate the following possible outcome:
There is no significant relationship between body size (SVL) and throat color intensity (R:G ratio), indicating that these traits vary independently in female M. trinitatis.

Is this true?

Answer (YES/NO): NO